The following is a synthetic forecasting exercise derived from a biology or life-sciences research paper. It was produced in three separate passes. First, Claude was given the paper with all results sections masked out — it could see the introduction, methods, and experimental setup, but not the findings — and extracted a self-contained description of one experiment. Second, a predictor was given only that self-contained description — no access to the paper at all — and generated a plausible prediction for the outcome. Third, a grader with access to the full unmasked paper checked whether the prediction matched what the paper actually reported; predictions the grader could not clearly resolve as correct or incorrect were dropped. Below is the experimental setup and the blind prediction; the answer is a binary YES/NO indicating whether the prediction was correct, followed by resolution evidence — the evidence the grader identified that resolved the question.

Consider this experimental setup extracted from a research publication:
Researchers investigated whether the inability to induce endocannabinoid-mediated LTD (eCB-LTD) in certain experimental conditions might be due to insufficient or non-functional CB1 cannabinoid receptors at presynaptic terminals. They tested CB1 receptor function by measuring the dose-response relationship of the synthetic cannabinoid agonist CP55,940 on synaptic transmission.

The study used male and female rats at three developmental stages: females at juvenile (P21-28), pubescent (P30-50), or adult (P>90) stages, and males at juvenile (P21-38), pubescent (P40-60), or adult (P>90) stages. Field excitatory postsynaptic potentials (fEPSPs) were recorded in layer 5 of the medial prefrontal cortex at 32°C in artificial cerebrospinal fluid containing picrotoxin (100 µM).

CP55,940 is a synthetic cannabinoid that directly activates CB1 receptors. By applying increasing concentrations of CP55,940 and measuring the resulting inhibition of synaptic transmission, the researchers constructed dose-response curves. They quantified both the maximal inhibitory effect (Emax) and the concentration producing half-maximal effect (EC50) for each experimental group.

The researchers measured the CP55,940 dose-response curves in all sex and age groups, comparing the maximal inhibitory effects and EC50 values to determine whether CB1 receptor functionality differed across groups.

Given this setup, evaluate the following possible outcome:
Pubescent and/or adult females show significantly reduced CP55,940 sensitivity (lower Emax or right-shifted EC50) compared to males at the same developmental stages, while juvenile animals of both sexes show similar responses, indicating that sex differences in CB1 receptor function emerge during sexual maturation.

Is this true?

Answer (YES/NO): NO